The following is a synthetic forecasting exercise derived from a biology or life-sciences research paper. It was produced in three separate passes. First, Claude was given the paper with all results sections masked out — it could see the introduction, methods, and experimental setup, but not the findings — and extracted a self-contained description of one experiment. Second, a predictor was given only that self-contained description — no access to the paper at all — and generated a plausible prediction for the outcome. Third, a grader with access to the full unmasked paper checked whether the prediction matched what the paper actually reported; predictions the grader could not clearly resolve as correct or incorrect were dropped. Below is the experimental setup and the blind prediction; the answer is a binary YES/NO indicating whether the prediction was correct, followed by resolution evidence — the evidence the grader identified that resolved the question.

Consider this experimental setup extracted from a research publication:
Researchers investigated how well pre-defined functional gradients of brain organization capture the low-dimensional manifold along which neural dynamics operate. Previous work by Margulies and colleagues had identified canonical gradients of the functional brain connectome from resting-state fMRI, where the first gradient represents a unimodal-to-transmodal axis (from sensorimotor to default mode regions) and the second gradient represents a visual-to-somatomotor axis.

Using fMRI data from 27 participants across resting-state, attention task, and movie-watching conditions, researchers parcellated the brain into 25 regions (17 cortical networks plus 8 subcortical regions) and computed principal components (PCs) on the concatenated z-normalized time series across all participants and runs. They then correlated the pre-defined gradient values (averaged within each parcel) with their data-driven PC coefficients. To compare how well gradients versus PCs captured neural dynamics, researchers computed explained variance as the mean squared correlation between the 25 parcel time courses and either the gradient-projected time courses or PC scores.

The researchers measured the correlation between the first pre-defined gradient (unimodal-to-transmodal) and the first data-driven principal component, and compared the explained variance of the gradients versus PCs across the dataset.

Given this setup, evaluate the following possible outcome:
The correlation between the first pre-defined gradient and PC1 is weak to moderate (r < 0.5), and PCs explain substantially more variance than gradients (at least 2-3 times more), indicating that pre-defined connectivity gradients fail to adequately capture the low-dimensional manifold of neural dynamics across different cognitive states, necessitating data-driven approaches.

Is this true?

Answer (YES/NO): NO